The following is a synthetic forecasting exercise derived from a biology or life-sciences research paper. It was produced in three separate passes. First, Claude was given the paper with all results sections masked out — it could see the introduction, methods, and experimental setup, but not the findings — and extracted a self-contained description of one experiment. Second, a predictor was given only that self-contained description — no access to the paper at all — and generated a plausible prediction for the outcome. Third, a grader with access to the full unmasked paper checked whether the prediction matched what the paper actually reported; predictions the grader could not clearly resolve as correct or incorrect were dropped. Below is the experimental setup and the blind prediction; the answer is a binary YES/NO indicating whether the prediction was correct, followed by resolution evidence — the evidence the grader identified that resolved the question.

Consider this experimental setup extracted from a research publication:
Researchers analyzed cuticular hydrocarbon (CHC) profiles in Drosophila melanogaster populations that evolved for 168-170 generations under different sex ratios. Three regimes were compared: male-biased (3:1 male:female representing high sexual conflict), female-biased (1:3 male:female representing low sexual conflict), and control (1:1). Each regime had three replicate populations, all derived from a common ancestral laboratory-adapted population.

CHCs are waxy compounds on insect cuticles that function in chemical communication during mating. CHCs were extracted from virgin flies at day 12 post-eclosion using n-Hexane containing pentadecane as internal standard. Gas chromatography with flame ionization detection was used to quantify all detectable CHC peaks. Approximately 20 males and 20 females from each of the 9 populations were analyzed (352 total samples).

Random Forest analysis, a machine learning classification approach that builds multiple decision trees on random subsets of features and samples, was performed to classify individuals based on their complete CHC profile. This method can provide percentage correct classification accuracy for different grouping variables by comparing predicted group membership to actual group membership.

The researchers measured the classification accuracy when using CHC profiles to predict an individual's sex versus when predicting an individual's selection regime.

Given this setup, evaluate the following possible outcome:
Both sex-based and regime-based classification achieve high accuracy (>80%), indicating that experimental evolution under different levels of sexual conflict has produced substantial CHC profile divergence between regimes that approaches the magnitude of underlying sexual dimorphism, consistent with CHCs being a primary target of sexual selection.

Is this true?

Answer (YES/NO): NO